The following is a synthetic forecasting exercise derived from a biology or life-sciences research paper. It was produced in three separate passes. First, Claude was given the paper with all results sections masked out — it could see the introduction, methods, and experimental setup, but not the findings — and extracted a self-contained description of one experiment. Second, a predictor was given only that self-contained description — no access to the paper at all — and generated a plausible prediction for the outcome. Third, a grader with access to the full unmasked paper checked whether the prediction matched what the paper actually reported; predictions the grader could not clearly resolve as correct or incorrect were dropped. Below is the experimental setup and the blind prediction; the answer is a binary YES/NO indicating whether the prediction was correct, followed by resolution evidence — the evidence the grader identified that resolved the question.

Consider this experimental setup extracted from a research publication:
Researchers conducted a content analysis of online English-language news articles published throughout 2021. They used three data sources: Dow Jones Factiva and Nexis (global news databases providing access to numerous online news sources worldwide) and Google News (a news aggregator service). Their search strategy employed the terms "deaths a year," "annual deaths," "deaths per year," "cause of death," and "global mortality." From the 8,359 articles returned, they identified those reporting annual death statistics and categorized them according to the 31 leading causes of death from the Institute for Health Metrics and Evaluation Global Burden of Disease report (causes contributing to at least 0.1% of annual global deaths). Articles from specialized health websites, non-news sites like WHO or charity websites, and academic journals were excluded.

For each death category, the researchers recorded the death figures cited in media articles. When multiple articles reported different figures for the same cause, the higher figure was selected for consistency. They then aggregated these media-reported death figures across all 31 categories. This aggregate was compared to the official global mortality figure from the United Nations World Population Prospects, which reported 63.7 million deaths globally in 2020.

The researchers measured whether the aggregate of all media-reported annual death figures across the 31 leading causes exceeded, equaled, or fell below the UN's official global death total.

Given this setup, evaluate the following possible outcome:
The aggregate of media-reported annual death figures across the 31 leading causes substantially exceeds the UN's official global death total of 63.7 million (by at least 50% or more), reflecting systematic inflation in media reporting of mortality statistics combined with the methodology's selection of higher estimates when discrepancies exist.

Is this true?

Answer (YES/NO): YES